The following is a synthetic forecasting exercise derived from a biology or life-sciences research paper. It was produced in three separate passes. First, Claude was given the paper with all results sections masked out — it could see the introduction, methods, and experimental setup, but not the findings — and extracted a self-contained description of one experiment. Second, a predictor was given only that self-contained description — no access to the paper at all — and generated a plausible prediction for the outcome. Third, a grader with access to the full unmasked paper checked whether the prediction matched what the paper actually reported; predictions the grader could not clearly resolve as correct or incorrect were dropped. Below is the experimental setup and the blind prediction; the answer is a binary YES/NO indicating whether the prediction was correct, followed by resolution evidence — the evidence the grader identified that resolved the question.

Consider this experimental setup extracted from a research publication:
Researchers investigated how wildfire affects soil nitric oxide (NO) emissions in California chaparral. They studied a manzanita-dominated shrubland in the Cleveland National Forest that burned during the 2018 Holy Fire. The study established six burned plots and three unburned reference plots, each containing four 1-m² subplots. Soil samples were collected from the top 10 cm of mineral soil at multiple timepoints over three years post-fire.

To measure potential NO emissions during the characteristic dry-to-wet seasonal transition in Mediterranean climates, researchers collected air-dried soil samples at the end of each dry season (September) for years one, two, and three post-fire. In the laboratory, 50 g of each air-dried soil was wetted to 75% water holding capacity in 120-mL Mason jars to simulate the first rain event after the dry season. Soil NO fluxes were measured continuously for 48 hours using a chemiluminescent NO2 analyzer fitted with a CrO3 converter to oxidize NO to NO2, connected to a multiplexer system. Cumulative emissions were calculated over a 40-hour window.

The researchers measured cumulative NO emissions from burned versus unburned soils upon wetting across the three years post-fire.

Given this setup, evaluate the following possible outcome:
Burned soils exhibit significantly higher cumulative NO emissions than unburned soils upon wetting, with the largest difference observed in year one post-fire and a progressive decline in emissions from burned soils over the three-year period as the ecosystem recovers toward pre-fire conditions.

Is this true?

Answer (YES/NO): NO